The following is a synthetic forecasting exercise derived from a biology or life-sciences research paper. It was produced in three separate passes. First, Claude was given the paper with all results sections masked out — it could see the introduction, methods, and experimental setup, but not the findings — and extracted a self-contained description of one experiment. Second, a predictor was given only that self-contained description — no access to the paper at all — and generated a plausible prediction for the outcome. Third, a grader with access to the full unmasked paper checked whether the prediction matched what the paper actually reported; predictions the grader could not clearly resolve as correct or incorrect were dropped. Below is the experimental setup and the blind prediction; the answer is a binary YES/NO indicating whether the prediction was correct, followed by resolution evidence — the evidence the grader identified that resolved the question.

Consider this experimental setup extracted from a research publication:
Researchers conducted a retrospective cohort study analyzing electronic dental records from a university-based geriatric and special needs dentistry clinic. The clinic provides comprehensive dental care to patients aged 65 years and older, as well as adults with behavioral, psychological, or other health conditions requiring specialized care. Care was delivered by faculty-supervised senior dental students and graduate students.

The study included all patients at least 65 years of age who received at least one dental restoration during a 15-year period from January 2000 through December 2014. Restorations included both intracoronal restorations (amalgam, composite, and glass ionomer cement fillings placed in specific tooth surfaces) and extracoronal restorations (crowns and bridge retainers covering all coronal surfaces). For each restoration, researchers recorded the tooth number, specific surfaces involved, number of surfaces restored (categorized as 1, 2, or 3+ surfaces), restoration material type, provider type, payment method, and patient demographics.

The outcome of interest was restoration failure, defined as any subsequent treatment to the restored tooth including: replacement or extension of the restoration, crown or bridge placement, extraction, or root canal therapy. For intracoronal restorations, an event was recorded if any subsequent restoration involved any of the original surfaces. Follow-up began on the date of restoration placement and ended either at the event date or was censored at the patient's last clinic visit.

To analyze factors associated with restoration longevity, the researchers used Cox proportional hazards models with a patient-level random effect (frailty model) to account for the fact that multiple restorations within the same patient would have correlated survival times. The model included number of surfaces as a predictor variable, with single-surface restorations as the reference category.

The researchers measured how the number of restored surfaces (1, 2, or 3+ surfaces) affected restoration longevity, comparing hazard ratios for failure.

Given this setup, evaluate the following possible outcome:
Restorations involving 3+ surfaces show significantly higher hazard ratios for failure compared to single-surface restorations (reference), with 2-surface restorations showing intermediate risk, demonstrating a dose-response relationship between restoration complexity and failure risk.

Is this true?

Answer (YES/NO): YES